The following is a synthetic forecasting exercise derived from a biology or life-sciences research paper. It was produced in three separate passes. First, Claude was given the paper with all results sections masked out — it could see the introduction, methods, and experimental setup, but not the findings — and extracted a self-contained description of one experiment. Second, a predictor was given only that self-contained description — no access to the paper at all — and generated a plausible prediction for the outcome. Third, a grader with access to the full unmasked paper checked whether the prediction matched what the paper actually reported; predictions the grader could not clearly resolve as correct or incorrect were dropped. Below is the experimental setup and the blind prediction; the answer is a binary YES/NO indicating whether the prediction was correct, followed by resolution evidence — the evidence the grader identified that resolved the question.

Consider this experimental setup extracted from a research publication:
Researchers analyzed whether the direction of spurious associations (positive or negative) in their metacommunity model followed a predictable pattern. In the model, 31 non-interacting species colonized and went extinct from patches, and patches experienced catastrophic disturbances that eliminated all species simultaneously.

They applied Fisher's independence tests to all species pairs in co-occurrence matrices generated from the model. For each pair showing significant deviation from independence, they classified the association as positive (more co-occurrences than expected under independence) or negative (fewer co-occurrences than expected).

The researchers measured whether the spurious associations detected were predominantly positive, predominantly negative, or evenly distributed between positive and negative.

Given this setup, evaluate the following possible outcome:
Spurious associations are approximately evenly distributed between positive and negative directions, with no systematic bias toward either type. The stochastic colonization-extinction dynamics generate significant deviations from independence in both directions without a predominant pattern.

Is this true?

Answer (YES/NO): NO